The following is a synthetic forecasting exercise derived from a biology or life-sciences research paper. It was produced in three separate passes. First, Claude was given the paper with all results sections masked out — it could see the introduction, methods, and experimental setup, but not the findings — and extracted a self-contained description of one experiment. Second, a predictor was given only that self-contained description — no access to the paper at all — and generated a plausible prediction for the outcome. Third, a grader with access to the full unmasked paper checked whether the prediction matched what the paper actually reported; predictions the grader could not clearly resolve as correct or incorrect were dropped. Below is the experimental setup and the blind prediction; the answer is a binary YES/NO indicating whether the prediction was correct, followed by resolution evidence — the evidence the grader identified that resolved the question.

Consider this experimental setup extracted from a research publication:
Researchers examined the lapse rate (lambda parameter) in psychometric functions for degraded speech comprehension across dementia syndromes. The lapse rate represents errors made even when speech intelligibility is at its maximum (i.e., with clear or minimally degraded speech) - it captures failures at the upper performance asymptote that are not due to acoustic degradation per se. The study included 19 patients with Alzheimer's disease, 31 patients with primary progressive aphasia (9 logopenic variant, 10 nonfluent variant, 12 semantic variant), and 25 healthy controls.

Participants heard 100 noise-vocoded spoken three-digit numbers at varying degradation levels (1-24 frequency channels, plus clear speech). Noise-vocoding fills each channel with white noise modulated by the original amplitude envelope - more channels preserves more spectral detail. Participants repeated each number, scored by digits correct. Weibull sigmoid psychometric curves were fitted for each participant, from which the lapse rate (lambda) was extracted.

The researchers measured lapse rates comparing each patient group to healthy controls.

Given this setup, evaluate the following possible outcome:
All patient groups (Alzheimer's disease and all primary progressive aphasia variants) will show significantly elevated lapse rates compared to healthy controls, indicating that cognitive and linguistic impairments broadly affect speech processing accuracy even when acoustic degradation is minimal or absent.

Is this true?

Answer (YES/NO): YES